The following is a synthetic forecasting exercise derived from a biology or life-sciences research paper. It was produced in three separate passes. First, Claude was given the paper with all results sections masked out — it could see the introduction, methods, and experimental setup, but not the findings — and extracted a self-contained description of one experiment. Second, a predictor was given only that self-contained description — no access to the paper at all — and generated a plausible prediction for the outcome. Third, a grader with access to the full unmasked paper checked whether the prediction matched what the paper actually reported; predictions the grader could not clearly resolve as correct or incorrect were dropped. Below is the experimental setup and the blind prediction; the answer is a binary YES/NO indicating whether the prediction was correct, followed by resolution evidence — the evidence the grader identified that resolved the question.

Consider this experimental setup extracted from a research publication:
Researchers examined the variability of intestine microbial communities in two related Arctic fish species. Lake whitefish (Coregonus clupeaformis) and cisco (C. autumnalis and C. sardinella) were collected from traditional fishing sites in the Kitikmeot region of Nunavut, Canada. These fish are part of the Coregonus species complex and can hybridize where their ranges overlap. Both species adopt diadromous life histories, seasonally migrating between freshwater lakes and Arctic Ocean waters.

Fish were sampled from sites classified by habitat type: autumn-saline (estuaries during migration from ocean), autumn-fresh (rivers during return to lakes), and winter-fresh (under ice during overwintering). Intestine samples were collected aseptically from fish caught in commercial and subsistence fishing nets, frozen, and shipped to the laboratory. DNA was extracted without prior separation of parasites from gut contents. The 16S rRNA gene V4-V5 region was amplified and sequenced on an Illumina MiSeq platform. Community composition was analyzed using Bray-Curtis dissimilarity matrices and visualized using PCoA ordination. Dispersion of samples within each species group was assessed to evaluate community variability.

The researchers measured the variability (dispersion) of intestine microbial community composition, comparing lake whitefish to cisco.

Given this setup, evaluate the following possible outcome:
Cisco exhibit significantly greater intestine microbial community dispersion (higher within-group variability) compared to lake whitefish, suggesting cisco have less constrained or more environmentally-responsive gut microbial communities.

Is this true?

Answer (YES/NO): NO